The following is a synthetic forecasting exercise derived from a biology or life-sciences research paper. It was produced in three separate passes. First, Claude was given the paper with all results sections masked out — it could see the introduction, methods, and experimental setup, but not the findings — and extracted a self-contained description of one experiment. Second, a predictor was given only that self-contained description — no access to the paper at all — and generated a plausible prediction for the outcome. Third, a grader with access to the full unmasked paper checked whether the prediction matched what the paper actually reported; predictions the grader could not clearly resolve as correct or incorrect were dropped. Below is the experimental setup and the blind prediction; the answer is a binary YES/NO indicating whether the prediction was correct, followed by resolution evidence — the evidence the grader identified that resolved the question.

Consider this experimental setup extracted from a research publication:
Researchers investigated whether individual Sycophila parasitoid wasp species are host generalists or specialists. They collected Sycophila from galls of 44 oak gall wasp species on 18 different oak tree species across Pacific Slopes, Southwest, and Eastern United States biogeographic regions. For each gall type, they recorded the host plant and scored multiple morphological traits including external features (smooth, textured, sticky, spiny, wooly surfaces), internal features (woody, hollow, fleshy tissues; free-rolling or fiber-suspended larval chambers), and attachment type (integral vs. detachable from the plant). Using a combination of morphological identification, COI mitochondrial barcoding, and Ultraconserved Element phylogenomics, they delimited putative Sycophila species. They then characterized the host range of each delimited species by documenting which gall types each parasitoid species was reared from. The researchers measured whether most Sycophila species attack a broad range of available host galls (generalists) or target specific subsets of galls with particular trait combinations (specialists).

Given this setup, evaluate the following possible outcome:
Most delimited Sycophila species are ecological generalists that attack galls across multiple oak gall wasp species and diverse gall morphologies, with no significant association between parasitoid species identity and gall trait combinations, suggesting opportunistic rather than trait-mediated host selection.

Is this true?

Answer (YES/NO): NO